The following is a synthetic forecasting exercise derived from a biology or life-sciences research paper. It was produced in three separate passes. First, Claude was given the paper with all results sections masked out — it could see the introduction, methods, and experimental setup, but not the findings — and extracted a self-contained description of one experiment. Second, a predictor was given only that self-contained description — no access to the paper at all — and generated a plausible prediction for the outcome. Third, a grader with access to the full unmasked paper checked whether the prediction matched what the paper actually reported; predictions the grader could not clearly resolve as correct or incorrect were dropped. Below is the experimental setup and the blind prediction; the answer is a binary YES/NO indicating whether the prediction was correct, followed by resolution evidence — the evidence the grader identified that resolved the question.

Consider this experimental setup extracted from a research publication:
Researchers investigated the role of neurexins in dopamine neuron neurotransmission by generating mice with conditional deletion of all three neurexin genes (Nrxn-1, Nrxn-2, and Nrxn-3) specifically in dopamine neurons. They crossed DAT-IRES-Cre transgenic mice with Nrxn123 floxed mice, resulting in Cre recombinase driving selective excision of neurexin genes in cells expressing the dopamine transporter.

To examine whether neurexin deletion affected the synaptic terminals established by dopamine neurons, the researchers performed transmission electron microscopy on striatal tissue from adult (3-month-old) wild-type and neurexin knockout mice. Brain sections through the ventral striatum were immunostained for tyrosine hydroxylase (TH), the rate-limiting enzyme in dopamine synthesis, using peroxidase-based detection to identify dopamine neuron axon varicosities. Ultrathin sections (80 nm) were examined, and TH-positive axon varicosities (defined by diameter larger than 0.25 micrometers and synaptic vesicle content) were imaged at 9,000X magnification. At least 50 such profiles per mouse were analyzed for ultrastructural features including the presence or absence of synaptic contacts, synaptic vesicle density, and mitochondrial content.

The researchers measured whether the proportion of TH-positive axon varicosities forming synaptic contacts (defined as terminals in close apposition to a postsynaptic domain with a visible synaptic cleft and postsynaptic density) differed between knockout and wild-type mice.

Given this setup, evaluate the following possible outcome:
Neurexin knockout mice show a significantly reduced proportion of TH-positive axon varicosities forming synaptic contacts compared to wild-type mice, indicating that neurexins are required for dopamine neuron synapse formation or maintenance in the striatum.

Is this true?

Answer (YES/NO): NO